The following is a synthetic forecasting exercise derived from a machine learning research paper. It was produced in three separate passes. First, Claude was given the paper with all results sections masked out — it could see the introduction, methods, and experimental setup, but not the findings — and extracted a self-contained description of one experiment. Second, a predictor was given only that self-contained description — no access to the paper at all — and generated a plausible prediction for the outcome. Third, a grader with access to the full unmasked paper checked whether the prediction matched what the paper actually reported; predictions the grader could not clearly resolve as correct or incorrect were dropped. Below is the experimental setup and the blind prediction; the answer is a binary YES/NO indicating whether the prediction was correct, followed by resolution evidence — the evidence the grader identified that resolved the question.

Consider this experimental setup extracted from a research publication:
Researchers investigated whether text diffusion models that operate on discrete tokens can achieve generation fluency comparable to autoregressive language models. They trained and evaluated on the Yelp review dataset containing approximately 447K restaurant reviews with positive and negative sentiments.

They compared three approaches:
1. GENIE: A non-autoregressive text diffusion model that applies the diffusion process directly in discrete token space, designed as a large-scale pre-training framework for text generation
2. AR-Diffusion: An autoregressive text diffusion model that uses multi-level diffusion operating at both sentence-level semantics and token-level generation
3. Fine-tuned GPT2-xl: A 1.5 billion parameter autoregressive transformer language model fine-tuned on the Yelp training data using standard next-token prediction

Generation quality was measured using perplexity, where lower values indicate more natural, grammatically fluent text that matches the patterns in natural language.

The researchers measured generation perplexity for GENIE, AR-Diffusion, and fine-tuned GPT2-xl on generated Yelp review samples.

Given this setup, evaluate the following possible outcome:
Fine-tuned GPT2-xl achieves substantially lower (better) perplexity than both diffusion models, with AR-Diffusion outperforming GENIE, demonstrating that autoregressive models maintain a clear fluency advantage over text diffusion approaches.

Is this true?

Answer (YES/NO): YES